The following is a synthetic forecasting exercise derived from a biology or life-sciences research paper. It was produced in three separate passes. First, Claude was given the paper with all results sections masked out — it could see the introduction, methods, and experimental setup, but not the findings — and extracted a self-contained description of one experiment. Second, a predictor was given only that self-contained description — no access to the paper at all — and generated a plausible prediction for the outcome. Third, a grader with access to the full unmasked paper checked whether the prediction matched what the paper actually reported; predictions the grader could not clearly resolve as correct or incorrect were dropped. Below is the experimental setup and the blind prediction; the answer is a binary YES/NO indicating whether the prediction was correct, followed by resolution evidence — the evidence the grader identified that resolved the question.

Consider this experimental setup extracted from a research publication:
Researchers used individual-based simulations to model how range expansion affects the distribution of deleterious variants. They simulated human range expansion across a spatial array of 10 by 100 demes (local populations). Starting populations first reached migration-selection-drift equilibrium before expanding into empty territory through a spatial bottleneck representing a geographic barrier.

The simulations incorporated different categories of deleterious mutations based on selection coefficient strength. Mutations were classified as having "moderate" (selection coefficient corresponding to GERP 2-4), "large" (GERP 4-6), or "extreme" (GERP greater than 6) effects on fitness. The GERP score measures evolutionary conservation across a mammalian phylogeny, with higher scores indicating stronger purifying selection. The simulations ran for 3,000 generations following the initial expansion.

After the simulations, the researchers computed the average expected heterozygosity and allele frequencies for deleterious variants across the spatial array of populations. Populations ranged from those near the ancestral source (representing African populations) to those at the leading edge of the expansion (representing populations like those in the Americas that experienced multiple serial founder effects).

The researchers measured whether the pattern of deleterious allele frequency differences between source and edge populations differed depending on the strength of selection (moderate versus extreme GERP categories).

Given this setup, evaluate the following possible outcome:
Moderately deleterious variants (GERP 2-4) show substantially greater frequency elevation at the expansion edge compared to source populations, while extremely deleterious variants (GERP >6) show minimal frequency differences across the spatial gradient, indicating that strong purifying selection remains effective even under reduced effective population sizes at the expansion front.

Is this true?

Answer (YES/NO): YES